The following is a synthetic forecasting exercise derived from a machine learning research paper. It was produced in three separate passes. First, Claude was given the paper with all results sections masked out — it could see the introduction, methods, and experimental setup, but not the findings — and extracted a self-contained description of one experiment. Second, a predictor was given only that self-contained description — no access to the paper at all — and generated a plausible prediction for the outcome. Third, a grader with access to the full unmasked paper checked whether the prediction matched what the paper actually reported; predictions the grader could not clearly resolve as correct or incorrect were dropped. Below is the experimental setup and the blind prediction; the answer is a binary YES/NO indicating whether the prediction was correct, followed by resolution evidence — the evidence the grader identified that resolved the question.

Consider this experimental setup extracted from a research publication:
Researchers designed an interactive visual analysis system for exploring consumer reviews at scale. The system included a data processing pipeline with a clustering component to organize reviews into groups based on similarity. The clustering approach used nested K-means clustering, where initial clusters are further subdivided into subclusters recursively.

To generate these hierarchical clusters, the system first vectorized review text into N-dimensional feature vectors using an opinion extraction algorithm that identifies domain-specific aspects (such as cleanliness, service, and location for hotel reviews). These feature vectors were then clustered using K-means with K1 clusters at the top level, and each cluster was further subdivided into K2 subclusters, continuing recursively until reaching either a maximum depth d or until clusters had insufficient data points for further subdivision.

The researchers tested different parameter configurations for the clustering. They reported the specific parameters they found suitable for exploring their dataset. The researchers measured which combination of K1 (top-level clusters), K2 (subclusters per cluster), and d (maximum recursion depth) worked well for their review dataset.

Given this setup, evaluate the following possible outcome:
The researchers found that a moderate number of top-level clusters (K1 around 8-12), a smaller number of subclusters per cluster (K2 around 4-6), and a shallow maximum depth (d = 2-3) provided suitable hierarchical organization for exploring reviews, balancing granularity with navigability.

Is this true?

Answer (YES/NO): NO